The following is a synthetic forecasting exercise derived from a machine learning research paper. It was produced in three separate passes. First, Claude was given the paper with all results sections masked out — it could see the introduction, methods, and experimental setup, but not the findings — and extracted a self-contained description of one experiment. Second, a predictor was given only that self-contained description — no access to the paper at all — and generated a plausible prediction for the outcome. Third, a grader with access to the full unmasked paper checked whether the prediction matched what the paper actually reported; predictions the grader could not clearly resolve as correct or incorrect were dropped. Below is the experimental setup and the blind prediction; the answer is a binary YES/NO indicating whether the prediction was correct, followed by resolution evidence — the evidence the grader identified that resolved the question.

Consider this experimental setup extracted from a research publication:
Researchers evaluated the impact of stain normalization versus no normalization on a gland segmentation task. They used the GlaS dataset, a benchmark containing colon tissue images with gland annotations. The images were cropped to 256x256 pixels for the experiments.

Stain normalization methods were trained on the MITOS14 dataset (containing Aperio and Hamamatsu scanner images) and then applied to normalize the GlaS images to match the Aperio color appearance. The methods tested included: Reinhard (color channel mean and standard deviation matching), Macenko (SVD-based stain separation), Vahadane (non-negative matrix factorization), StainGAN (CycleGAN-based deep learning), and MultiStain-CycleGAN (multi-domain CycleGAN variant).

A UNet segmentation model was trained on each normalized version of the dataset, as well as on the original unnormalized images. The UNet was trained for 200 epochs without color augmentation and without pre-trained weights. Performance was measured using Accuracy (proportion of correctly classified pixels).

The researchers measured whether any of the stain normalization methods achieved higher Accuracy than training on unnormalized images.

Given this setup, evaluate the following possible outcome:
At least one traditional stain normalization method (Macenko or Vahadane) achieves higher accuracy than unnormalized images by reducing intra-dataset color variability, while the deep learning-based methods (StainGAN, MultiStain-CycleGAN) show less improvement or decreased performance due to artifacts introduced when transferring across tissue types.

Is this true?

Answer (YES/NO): YES